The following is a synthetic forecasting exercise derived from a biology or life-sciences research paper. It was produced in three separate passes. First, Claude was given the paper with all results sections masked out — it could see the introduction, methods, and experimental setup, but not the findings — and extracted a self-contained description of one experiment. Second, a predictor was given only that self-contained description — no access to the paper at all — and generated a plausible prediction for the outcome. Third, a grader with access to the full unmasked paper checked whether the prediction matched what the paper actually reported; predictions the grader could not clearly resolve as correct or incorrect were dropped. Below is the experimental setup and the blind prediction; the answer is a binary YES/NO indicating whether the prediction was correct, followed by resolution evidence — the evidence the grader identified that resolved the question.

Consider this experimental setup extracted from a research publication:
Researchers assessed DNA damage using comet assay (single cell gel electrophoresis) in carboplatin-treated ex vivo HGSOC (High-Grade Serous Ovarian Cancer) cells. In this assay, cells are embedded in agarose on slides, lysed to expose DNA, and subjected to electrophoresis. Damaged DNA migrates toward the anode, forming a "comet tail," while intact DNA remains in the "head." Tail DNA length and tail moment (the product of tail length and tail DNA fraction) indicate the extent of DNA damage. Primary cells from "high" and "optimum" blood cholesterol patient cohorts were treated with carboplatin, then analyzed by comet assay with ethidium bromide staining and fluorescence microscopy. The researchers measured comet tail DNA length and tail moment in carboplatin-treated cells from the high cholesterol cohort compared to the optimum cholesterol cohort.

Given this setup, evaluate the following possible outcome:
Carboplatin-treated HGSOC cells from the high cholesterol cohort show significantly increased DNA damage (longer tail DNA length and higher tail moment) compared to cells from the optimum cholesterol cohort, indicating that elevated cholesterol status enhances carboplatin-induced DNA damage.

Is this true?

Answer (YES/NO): NO